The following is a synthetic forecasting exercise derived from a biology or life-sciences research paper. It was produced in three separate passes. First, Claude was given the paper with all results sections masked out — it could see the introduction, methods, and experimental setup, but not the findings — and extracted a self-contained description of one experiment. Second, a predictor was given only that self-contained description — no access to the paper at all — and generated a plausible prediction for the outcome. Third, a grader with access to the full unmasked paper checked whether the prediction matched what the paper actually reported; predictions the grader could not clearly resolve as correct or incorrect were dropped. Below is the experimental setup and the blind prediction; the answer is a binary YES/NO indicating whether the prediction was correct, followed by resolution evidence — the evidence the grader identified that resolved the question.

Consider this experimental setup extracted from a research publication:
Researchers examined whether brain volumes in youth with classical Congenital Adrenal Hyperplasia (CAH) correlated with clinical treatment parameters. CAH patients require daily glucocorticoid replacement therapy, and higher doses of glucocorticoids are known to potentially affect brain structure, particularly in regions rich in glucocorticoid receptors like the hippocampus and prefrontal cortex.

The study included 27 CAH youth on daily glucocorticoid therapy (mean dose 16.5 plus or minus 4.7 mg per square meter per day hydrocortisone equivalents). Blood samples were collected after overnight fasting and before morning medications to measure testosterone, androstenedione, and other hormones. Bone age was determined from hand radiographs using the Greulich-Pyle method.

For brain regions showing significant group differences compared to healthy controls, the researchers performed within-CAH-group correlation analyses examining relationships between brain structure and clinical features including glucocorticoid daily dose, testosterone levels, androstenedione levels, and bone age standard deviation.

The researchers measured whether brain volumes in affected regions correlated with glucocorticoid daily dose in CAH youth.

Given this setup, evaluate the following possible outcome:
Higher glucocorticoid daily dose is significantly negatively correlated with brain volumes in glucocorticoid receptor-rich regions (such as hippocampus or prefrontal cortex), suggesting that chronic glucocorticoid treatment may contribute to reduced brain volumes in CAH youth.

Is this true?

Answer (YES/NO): NO